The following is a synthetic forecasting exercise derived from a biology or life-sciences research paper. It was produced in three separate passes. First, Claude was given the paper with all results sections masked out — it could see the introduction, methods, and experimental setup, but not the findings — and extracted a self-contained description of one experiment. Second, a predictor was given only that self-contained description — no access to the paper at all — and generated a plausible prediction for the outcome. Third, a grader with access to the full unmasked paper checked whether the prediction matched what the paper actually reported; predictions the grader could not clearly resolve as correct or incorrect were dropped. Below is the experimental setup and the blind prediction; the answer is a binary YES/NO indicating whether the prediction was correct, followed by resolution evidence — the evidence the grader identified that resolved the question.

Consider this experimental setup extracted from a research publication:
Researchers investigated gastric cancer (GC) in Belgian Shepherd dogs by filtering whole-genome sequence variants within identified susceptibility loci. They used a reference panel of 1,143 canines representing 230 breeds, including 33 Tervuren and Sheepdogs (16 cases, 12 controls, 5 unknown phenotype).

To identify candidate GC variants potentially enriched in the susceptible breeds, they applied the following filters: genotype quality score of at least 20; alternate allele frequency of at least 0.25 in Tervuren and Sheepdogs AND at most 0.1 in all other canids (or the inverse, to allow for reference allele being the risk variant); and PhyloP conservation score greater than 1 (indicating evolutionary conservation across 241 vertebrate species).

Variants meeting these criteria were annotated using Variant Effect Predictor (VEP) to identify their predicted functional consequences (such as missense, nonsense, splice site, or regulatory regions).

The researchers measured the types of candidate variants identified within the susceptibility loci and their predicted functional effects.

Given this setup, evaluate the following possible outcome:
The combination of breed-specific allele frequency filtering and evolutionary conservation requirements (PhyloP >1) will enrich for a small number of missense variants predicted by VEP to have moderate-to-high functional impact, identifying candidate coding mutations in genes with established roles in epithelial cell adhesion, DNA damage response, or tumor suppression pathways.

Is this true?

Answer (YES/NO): NO